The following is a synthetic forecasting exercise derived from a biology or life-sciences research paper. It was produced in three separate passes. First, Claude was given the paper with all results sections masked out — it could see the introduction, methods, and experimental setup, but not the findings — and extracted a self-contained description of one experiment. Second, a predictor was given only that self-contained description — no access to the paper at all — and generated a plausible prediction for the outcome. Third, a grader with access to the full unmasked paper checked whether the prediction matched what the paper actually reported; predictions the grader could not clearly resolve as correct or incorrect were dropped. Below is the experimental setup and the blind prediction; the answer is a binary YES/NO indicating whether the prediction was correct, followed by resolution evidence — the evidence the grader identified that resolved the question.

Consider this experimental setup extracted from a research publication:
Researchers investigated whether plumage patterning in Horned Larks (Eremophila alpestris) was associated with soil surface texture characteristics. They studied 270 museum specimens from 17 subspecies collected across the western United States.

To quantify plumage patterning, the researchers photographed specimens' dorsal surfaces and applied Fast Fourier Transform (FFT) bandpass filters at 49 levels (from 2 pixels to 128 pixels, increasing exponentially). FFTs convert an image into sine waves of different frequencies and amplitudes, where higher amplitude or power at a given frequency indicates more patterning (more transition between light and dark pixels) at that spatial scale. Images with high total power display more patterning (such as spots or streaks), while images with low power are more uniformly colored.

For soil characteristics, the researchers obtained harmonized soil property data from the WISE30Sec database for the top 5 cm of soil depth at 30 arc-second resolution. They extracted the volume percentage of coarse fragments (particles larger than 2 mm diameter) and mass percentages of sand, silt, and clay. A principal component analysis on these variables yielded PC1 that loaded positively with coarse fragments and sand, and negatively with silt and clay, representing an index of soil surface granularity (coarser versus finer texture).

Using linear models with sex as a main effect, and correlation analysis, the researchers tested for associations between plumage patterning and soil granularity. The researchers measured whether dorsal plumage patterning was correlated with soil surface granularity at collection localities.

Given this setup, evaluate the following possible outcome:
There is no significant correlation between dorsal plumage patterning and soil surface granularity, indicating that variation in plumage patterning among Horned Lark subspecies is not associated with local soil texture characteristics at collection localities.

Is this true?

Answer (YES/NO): NO